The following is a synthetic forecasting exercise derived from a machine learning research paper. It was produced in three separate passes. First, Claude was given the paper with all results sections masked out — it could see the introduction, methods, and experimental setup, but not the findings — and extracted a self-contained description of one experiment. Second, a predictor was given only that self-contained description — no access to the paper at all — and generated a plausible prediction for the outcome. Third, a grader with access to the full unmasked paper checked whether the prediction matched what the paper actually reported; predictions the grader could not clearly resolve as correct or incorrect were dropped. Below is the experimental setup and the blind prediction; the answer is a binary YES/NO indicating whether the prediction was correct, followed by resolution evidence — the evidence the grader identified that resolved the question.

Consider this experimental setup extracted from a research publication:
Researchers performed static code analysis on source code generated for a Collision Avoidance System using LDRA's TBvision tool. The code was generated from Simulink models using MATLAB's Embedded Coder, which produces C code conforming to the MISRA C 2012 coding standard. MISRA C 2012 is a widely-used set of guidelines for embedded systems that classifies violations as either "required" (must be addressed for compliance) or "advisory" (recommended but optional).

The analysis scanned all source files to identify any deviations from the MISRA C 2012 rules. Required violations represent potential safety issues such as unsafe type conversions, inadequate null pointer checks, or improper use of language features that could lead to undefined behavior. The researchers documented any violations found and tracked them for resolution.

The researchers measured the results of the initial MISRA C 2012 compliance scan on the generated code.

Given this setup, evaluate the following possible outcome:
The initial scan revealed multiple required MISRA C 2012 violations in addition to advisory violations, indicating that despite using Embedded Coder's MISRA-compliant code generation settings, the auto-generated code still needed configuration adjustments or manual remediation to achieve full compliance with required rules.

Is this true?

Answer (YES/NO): NO